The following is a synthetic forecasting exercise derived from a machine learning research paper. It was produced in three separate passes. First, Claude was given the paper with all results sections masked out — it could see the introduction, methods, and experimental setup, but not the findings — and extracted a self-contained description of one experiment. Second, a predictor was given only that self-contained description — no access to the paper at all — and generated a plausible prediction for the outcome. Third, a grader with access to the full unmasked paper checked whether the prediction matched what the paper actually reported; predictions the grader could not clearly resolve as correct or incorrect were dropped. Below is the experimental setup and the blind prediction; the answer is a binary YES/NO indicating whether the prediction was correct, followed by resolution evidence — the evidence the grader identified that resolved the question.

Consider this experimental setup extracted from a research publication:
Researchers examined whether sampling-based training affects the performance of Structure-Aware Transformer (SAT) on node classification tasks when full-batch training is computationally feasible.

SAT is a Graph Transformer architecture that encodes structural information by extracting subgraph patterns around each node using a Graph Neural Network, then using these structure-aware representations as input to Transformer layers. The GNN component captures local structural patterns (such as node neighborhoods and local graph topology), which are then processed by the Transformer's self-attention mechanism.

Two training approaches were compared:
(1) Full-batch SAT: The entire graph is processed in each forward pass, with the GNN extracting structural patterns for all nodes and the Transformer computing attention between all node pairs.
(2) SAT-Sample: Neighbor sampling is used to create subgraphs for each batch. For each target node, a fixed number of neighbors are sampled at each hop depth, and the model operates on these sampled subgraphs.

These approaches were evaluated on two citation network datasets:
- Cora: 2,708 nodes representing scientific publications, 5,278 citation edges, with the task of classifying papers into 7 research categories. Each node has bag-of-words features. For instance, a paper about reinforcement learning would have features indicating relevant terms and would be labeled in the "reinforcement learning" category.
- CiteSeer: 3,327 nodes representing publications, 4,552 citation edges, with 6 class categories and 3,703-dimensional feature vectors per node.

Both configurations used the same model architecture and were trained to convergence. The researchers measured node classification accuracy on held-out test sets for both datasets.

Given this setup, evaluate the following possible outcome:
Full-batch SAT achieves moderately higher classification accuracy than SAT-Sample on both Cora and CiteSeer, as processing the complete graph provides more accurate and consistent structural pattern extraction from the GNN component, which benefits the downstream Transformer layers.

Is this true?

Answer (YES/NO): NO